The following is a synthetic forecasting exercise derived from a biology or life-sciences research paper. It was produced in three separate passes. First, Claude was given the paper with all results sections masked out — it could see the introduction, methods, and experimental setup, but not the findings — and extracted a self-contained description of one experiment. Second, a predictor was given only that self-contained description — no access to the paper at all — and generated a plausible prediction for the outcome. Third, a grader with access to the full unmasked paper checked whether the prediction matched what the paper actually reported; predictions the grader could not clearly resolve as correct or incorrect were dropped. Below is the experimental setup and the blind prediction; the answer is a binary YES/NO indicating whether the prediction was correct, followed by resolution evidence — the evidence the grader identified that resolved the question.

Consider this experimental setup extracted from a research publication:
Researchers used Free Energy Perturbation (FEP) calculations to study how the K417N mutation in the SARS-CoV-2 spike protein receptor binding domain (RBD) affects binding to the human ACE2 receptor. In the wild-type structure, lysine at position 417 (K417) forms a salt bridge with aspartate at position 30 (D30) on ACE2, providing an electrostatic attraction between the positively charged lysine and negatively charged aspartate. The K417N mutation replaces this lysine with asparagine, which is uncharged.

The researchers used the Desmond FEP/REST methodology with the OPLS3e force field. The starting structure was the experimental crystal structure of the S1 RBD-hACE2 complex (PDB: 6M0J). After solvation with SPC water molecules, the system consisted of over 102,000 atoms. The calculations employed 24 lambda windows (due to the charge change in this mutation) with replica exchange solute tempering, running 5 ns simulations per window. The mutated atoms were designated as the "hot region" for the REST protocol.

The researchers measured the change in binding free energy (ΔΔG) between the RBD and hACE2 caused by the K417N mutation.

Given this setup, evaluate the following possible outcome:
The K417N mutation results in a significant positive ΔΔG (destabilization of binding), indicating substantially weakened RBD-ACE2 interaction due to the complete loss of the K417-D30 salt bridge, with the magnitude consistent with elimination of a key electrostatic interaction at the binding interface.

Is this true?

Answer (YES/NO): NO